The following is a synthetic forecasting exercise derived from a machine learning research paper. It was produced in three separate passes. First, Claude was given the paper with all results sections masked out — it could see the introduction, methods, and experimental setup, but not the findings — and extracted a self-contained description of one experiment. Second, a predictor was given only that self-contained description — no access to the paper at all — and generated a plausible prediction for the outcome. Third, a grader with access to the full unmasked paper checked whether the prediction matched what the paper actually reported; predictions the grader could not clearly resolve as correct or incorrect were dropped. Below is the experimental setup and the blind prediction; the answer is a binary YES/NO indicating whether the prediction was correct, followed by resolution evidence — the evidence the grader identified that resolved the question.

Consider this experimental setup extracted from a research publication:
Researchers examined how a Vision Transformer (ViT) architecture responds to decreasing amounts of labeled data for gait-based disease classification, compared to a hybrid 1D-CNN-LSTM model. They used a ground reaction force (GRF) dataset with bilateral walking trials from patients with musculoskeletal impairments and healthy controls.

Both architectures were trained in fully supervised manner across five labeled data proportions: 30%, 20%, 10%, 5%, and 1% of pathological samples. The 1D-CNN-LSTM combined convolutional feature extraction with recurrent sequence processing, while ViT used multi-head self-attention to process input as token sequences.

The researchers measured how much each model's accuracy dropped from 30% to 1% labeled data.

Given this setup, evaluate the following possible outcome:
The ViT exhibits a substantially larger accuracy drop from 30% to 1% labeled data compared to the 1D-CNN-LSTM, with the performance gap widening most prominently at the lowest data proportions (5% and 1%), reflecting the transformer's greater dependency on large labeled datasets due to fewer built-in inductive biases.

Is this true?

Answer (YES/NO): NO